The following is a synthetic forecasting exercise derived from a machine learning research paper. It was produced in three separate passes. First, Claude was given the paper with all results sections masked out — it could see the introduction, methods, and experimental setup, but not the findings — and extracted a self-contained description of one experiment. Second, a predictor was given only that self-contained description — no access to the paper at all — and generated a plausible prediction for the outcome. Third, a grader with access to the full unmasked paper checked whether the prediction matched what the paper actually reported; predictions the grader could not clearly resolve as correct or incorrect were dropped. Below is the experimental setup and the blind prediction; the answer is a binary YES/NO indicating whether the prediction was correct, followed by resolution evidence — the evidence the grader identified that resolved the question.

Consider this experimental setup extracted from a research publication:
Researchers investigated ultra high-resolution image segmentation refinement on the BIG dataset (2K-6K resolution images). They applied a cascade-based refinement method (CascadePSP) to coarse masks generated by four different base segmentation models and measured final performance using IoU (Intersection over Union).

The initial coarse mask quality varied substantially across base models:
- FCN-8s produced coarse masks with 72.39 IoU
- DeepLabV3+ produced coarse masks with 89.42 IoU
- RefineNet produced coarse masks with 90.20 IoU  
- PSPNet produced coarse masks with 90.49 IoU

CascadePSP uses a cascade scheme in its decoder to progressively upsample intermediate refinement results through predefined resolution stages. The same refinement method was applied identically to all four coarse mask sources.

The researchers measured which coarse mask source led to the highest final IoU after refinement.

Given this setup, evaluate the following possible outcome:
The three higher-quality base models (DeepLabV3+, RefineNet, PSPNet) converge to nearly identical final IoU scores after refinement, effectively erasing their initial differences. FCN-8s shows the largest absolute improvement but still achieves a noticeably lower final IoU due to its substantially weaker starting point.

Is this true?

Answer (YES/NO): NO